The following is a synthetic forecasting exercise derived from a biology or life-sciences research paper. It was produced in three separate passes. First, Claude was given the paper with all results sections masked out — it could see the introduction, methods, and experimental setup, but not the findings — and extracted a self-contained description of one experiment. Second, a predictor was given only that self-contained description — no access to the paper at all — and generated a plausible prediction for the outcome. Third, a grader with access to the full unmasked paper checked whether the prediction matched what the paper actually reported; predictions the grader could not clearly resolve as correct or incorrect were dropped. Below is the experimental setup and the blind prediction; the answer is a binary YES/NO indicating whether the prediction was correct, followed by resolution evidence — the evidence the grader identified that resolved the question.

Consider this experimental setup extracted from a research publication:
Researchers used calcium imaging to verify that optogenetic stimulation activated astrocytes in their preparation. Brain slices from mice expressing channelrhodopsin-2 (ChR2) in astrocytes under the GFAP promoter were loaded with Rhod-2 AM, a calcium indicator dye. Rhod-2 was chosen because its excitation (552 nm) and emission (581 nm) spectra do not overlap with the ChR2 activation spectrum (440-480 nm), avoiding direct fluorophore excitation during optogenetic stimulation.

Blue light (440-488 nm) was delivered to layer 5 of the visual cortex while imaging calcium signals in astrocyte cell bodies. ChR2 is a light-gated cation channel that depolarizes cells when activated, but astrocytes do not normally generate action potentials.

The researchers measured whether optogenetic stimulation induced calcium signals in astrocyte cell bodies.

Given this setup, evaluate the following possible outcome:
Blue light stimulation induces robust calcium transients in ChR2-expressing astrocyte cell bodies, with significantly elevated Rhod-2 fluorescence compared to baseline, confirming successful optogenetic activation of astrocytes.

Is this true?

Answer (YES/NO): YES